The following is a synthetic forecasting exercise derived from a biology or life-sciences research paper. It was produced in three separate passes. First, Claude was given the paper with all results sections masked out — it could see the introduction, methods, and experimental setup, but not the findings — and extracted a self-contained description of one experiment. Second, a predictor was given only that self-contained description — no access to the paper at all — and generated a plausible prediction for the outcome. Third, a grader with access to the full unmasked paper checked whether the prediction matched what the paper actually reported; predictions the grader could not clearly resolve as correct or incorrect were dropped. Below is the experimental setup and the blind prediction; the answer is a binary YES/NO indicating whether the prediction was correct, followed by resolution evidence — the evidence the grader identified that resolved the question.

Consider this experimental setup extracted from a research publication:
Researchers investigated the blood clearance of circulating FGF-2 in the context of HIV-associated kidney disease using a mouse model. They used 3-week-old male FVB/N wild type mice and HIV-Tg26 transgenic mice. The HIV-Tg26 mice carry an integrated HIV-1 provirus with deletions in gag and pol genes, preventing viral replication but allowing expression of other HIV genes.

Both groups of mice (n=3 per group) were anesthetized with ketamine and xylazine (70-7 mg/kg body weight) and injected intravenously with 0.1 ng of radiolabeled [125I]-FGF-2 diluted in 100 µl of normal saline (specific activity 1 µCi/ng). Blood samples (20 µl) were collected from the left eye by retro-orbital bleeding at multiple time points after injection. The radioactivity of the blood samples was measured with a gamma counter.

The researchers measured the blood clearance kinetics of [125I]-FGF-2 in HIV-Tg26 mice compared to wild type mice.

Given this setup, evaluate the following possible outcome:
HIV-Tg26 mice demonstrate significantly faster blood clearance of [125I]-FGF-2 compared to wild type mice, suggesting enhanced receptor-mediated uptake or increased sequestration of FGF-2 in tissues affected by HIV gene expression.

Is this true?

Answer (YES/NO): NO